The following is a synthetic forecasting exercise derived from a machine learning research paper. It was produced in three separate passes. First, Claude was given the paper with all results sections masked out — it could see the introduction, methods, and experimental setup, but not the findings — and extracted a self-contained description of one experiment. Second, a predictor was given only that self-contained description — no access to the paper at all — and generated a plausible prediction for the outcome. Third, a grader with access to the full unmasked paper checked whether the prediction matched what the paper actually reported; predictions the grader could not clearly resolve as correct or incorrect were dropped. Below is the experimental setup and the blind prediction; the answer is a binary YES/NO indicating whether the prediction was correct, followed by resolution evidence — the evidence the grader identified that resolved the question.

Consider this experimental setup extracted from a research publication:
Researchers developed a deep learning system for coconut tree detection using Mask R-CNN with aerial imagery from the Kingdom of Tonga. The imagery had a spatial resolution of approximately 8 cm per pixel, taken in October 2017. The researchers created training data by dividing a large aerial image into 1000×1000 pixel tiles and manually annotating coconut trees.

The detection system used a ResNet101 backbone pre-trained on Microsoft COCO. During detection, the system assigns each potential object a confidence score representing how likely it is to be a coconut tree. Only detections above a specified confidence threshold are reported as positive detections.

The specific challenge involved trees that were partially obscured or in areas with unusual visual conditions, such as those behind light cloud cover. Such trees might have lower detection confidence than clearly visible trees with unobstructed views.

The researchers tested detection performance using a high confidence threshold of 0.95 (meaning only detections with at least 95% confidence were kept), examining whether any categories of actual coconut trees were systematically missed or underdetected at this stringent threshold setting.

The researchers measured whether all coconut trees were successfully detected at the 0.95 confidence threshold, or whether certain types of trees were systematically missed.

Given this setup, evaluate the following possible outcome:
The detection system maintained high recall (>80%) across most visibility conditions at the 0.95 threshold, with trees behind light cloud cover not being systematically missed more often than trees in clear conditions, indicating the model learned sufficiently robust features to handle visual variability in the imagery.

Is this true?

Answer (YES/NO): NO